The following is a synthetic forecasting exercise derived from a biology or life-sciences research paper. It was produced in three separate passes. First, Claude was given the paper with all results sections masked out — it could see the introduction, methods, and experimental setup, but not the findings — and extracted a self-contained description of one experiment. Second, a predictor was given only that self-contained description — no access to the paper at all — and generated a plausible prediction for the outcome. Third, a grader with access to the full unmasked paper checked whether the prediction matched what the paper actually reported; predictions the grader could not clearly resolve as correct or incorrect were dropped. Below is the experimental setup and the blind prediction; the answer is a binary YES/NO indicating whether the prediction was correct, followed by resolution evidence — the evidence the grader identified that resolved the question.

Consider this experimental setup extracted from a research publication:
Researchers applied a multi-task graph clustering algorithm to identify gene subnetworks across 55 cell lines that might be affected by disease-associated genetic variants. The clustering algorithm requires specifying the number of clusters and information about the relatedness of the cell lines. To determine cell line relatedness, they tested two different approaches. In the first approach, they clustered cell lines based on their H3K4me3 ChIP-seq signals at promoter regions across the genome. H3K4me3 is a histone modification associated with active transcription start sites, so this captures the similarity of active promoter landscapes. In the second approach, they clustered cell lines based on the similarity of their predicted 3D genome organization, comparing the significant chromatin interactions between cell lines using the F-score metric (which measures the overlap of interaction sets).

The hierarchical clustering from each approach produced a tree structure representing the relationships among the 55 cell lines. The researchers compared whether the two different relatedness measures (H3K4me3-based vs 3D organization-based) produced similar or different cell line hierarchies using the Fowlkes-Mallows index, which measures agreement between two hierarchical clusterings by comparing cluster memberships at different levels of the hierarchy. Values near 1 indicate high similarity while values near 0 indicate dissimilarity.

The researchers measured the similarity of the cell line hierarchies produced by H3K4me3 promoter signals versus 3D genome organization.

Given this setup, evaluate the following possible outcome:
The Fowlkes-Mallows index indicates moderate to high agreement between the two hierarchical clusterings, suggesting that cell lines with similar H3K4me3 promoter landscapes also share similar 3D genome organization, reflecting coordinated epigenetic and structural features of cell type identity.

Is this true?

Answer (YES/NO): YES